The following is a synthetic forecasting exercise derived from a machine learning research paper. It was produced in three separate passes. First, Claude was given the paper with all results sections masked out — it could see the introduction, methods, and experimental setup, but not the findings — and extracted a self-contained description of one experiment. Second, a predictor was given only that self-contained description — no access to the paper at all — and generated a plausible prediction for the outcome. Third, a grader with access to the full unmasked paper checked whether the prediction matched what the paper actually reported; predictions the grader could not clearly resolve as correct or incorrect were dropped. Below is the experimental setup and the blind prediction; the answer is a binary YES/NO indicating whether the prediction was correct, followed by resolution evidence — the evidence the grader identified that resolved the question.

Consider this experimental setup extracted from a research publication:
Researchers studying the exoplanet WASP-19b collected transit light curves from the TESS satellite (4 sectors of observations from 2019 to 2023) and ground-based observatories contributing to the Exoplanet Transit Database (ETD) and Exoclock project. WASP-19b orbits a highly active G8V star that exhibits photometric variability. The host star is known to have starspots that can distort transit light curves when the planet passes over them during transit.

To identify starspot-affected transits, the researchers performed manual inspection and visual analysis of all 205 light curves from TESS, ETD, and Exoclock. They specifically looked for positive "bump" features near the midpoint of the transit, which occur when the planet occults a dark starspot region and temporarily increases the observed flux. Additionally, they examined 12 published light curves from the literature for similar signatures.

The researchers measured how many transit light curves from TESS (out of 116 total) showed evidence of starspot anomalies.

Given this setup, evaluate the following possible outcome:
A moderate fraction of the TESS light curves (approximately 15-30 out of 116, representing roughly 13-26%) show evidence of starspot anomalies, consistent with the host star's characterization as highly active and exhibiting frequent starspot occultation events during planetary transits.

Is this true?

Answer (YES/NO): YES